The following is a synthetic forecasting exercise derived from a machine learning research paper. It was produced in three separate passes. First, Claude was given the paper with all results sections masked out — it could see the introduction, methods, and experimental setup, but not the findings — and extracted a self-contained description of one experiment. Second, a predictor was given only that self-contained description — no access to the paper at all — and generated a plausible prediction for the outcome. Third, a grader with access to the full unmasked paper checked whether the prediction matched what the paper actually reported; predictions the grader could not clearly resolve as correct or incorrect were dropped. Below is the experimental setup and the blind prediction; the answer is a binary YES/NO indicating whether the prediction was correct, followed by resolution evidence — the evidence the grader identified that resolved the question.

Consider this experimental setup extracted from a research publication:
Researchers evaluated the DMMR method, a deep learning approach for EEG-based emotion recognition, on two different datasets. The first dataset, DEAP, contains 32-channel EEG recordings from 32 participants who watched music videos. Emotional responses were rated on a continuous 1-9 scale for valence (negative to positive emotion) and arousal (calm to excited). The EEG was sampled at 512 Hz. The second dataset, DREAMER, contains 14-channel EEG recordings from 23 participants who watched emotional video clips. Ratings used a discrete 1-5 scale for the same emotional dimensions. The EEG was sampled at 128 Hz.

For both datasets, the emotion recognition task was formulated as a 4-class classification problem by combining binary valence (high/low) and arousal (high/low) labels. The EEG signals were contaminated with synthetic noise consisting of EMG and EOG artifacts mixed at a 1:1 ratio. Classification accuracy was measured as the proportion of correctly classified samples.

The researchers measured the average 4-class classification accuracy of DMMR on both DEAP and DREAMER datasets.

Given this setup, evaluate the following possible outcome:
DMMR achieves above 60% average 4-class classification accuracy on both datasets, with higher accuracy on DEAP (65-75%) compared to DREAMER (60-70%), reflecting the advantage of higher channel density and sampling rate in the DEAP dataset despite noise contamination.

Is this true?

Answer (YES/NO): NO